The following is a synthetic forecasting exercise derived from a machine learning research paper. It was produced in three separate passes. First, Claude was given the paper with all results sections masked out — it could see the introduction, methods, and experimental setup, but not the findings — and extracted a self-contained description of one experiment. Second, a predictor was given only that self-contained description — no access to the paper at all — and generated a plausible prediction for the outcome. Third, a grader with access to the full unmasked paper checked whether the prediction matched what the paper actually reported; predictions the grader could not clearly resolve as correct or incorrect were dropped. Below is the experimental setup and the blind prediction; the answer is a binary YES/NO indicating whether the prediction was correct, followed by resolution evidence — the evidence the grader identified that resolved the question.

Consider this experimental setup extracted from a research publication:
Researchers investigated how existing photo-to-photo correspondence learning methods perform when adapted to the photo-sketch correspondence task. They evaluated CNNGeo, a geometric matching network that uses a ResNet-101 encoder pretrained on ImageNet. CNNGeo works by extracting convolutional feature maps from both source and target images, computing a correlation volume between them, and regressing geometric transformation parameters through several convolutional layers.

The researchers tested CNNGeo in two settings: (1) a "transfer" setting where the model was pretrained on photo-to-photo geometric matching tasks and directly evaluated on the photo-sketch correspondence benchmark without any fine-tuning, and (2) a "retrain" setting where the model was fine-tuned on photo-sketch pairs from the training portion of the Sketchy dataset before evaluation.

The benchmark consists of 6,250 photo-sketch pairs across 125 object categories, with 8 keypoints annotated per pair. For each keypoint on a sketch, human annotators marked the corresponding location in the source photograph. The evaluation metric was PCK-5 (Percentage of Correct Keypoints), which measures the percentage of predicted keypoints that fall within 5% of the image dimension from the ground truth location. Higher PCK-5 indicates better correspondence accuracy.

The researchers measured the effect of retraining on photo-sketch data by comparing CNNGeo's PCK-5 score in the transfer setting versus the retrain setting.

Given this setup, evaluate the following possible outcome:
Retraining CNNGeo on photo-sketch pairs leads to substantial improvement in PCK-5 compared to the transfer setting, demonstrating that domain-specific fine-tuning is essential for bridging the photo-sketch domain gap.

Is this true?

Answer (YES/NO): NO